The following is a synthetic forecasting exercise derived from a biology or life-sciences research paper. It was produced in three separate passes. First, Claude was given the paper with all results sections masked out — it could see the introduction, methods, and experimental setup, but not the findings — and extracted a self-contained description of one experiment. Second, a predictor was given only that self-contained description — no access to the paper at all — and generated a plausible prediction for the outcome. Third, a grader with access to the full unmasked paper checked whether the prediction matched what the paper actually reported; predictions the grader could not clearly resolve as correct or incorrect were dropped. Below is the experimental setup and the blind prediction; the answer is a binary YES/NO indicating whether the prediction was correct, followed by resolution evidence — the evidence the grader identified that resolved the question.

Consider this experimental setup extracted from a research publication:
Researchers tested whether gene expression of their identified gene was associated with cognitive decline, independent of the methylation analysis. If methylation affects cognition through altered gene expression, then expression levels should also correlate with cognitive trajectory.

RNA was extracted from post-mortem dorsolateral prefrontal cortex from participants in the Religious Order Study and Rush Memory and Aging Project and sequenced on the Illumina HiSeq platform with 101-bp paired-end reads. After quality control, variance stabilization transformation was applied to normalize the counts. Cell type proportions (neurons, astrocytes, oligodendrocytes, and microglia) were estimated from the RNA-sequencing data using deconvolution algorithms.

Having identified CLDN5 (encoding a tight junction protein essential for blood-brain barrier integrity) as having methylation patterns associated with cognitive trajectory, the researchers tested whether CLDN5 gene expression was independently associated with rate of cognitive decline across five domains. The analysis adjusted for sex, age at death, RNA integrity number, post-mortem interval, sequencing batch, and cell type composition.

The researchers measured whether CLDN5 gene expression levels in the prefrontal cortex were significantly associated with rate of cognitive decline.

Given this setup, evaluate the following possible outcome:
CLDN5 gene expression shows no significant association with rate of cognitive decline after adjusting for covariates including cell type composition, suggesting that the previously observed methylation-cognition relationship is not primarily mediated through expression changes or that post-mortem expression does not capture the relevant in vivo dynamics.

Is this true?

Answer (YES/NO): YES